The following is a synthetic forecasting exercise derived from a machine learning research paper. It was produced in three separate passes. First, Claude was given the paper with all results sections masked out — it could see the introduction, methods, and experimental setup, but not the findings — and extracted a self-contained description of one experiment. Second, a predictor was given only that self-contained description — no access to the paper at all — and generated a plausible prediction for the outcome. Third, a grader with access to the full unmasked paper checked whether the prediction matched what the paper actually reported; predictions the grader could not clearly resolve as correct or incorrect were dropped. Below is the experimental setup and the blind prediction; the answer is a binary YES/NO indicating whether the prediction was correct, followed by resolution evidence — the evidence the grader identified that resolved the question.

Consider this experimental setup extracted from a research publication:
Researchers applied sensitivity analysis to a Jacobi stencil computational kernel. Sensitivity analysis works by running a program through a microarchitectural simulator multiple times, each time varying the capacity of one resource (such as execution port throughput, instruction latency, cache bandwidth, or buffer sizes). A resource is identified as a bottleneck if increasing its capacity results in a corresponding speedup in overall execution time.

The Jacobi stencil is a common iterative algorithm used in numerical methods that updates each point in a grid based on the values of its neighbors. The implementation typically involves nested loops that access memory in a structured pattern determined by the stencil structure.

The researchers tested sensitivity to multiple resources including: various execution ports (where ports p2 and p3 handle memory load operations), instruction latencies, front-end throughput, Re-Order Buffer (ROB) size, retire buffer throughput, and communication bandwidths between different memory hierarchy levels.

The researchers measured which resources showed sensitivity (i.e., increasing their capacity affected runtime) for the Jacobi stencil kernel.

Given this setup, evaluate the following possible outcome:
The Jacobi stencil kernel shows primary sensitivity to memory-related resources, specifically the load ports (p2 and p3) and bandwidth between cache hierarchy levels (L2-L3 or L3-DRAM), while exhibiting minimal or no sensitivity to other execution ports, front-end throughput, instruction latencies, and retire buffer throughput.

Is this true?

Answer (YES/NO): NO